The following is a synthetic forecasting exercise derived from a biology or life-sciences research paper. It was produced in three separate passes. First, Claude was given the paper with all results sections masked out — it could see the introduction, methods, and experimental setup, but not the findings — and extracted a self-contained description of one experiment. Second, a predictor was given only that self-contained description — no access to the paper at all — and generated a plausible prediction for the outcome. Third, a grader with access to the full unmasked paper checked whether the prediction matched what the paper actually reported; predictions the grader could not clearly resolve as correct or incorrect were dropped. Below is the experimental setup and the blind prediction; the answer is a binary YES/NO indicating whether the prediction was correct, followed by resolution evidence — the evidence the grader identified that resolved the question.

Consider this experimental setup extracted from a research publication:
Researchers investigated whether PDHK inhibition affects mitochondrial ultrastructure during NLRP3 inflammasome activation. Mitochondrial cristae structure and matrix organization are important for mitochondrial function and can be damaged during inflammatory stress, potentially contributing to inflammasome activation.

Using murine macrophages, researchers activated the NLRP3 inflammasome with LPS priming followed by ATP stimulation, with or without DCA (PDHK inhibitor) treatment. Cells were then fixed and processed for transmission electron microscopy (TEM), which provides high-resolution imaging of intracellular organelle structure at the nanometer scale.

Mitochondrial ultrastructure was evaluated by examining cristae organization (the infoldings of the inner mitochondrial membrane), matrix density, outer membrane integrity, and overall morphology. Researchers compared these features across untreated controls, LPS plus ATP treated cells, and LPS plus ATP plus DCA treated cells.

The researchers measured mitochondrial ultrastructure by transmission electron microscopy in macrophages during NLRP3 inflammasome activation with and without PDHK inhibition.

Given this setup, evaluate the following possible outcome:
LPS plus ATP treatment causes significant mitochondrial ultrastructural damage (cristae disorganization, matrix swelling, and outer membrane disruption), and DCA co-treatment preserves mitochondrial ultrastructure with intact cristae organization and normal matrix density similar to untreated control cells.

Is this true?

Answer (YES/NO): NO